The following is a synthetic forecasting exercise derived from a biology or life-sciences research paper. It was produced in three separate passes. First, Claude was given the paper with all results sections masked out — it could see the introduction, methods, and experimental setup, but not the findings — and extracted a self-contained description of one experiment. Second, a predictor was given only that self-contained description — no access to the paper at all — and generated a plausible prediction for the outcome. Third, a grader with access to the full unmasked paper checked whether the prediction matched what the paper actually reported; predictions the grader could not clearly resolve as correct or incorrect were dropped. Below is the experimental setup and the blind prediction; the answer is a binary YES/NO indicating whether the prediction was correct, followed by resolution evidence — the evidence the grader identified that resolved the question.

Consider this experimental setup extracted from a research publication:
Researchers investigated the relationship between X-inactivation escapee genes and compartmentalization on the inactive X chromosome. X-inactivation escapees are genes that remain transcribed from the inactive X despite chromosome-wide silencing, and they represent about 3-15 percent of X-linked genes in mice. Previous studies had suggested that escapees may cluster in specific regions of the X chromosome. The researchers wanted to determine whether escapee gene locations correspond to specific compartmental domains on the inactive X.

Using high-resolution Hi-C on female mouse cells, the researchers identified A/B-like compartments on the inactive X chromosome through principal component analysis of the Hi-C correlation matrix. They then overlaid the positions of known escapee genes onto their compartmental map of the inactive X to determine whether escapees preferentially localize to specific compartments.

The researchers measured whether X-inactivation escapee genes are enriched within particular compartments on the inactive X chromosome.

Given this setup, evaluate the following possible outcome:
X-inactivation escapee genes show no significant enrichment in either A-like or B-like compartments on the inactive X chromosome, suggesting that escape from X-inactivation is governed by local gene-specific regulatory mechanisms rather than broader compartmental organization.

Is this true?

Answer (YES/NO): NO